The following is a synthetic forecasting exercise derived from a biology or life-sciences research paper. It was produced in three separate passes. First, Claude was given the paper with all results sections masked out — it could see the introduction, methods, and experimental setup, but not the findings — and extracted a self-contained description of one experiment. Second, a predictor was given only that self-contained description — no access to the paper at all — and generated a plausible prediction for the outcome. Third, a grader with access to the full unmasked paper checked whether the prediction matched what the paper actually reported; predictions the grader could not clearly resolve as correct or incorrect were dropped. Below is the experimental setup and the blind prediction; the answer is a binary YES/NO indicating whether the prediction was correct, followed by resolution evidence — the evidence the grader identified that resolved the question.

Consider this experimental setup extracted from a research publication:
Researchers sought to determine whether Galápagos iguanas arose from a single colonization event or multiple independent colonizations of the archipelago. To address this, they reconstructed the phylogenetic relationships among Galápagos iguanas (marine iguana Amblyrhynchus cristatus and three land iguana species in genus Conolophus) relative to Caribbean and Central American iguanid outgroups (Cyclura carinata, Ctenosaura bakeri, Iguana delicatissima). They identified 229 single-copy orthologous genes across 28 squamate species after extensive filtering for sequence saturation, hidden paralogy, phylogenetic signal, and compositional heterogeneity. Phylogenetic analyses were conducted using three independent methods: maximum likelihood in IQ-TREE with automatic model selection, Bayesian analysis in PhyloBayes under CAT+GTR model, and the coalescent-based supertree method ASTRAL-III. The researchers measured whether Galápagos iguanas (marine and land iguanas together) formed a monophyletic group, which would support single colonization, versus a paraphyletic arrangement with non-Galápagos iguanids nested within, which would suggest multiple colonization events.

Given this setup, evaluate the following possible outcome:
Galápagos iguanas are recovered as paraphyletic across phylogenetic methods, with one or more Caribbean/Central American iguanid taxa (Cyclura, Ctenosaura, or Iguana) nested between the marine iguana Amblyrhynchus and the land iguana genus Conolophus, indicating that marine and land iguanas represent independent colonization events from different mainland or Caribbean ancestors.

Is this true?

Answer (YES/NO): NO